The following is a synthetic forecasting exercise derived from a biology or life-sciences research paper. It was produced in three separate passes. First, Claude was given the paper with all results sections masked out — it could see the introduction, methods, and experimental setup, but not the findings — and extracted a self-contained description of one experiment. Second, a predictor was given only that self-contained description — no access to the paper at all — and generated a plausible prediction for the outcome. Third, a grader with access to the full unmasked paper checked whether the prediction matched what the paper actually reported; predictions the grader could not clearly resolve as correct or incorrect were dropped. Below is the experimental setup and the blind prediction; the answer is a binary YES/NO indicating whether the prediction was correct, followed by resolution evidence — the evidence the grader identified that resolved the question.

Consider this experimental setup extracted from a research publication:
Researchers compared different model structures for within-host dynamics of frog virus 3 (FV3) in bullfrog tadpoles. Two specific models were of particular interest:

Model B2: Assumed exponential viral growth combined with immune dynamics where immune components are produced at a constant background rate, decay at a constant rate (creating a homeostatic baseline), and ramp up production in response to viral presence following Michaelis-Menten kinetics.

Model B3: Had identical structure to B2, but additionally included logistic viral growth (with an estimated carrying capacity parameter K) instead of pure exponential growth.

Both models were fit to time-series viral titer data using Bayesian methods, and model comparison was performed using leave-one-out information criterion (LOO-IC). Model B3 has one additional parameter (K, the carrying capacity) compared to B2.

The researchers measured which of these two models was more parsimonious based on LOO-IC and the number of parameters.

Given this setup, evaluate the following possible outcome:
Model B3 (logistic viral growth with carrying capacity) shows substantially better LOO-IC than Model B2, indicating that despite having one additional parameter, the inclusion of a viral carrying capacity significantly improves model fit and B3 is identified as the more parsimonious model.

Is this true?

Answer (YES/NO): NO